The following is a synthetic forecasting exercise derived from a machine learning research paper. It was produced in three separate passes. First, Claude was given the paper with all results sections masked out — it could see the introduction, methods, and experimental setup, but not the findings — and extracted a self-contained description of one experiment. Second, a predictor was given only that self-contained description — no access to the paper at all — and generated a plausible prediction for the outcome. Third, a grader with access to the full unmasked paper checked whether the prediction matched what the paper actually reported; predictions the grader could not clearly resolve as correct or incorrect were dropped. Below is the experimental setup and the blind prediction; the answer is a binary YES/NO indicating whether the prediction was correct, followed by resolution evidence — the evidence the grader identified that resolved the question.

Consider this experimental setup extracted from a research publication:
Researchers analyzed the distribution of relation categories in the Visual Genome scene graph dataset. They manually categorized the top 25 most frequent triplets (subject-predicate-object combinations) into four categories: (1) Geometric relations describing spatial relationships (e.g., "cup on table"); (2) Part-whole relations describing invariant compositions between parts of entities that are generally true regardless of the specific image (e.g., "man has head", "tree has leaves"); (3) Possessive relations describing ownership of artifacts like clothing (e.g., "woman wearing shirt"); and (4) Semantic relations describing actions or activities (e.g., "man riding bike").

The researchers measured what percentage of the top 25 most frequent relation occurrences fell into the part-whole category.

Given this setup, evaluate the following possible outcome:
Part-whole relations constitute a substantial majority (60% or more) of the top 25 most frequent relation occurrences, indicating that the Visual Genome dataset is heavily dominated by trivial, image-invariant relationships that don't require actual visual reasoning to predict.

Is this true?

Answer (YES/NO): NO